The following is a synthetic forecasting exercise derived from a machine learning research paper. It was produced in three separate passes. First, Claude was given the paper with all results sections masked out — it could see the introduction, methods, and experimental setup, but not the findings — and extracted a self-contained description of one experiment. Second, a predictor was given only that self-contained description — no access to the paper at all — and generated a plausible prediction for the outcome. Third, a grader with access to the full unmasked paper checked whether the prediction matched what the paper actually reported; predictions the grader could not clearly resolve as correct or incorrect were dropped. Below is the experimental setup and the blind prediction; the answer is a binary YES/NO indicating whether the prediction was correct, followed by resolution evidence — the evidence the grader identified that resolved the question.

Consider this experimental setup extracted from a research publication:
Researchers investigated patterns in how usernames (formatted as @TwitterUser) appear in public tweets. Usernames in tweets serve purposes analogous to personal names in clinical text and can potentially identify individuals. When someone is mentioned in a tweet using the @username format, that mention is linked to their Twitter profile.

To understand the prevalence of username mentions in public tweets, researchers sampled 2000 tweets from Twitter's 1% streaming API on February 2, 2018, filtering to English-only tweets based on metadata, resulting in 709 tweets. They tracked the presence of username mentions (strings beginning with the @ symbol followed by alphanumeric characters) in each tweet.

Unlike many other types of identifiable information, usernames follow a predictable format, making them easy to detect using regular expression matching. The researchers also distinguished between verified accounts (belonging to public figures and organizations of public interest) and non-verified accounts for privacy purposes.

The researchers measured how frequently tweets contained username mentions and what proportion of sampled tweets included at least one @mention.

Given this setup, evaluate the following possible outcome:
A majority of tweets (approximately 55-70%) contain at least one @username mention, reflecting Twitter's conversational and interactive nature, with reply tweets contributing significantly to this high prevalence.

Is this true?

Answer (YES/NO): NO